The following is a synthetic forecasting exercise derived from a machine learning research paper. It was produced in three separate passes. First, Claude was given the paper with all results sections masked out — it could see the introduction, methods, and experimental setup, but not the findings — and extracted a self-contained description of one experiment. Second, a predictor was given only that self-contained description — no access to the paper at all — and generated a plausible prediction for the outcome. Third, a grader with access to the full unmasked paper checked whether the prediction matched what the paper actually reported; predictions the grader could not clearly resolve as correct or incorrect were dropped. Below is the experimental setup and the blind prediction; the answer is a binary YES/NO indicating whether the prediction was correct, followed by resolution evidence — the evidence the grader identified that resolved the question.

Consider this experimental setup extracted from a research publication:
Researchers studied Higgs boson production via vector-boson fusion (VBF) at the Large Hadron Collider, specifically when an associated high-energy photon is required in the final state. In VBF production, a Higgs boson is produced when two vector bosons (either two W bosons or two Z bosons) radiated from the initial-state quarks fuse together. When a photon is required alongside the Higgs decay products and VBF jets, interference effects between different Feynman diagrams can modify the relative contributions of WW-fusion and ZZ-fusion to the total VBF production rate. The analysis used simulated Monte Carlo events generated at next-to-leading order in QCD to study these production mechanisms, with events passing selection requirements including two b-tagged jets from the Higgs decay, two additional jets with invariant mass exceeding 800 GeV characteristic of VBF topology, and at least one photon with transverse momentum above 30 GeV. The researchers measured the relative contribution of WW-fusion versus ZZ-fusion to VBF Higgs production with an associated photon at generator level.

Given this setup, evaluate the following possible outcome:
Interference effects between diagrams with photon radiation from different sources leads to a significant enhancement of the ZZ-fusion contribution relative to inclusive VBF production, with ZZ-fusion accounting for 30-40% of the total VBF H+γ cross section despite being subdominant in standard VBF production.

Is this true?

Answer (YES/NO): NO